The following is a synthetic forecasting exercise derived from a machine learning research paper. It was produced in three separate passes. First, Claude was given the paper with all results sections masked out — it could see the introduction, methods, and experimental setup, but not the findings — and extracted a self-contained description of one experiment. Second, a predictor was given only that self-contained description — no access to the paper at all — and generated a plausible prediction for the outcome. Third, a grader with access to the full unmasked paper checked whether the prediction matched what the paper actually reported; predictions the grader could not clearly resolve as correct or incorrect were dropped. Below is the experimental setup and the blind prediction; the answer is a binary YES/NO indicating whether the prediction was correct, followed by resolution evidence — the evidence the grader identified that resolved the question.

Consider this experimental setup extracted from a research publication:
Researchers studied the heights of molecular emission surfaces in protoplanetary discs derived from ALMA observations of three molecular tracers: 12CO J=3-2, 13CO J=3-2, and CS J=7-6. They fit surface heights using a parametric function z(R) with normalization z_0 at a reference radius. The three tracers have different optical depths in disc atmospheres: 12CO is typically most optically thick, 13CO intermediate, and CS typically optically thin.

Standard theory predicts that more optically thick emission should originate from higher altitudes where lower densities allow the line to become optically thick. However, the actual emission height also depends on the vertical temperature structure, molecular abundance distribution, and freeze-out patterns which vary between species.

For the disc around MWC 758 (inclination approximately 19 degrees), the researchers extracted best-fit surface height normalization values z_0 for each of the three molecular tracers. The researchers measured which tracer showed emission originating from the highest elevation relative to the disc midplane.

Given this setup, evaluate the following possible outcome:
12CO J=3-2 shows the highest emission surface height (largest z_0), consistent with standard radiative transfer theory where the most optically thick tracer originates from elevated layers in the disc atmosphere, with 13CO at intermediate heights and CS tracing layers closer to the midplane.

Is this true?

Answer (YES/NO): NO